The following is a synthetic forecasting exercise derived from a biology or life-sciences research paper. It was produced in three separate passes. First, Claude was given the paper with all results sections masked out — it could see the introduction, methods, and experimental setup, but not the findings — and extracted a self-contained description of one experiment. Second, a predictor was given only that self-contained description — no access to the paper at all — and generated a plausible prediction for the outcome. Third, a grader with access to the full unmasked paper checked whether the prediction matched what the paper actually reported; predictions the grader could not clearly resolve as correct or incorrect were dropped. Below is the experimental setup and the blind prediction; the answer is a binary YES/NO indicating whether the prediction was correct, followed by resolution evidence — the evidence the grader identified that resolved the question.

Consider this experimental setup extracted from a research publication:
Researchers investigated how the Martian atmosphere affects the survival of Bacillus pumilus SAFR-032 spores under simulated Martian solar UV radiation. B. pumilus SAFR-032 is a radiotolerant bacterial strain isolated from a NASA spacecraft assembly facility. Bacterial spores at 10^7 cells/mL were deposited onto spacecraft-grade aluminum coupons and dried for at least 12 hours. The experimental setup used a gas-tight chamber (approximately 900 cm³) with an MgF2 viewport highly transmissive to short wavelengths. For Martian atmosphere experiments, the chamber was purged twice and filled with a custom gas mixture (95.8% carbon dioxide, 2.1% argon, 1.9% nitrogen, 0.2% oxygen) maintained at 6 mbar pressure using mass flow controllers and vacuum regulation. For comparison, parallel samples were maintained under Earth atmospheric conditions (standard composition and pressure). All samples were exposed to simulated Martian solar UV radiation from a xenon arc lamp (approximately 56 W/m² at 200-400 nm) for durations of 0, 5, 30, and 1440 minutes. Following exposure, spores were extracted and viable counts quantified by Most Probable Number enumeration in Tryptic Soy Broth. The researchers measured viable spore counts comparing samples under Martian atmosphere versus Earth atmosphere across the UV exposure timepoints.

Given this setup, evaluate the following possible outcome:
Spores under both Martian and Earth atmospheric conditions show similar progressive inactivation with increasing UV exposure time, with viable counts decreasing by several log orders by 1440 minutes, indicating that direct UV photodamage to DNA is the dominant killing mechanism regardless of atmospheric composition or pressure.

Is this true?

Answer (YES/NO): NO